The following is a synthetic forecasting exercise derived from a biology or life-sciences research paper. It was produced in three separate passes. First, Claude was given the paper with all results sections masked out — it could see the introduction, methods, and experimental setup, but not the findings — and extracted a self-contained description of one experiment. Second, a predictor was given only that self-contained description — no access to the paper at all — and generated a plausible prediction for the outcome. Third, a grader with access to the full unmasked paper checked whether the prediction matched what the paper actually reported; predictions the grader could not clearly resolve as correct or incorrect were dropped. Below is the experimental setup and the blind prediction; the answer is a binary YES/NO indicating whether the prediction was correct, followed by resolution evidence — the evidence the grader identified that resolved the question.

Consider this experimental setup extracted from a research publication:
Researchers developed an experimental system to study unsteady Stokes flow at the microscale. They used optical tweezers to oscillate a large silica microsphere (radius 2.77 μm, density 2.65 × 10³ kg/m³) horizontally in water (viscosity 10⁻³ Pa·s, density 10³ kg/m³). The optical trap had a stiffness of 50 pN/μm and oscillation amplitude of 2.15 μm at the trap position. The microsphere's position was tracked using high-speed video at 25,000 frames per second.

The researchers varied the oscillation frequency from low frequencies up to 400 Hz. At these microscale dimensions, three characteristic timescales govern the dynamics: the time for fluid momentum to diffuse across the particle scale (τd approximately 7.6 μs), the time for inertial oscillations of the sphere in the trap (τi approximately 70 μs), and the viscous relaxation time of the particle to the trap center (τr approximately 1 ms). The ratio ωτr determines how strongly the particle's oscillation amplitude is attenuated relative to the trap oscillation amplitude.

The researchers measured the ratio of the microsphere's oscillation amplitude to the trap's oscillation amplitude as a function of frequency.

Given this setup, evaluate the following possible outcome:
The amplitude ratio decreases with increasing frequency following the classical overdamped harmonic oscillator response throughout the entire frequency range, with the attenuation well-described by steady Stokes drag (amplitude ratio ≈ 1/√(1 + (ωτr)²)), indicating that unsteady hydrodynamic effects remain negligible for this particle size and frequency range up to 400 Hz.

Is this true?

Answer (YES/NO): YES